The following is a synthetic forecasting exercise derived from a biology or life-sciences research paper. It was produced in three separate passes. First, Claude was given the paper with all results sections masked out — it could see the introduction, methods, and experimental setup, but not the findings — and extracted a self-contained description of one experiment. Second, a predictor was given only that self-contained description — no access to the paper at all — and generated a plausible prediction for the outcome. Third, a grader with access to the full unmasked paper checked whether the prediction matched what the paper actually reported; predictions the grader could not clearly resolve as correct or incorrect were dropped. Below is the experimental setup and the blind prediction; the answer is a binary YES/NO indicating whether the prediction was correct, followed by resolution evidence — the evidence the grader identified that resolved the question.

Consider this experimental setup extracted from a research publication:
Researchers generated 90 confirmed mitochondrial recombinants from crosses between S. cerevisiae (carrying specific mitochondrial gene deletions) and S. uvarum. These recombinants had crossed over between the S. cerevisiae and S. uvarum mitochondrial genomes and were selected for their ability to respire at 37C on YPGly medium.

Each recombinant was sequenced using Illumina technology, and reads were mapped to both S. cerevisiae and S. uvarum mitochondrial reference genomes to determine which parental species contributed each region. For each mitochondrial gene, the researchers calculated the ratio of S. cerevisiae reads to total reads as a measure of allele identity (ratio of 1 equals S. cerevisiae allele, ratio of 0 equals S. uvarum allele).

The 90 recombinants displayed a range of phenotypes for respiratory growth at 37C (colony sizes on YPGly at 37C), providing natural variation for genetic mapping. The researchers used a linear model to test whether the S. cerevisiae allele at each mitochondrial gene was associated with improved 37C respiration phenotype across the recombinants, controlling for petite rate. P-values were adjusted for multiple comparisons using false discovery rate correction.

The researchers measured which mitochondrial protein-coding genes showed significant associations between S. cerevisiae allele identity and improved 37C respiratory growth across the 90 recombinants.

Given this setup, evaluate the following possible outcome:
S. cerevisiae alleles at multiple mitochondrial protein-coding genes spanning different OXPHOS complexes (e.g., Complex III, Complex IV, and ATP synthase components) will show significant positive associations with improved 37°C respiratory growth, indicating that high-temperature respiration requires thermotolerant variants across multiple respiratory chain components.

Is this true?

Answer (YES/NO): YES